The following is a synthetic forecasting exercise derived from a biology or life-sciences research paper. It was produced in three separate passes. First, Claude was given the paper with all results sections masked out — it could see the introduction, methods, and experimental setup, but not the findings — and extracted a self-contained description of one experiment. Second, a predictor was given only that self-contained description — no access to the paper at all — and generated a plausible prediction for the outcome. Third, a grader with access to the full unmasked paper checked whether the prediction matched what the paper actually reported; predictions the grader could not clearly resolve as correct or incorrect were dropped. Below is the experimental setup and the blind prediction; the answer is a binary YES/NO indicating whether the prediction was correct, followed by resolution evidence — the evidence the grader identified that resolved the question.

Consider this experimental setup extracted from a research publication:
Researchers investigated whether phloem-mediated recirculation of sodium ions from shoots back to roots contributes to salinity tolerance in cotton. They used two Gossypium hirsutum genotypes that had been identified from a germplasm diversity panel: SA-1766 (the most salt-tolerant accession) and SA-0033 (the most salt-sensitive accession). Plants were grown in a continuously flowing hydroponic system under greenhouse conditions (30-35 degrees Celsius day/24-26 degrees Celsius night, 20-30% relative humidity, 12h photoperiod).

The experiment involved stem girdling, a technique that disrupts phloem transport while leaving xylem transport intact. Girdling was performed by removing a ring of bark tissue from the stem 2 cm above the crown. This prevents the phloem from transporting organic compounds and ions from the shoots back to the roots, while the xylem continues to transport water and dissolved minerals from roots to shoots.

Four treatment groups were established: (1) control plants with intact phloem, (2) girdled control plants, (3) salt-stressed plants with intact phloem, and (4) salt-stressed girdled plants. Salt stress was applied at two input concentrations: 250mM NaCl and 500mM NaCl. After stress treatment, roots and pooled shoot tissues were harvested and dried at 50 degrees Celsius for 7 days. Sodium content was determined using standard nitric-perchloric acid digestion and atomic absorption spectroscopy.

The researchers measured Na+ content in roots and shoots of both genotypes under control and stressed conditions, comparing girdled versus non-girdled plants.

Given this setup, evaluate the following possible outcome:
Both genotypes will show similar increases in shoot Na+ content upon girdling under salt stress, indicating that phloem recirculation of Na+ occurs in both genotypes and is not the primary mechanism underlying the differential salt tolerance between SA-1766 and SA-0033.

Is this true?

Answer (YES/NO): NO